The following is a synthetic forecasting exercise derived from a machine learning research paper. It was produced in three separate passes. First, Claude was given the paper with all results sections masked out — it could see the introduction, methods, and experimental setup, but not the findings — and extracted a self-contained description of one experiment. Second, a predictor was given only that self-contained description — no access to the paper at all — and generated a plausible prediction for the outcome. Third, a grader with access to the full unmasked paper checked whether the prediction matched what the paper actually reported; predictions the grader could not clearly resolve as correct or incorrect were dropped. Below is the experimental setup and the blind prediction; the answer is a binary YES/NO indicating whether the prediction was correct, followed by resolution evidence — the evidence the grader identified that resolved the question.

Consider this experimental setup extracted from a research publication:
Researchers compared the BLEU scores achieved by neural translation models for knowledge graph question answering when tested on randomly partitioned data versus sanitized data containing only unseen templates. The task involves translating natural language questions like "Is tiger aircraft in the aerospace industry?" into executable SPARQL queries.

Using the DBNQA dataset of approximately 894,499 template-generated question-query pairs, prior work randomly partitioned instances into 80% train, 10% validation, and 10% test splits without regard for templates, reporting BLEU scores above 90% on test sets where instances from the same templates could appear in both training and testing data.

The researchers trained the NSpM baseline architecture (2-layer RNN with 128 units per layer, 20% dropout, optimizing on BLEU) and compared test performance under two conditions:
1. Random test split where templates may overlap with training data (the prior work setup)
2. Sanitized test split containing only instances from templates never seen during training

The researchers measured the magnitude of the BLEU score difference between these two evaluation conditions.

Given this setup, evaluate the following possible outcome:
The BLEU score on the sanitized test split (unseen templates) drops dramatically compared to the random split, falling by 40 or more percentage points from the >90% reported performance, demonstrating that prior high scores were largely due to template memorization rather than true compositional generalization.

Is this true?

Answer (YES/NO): NO